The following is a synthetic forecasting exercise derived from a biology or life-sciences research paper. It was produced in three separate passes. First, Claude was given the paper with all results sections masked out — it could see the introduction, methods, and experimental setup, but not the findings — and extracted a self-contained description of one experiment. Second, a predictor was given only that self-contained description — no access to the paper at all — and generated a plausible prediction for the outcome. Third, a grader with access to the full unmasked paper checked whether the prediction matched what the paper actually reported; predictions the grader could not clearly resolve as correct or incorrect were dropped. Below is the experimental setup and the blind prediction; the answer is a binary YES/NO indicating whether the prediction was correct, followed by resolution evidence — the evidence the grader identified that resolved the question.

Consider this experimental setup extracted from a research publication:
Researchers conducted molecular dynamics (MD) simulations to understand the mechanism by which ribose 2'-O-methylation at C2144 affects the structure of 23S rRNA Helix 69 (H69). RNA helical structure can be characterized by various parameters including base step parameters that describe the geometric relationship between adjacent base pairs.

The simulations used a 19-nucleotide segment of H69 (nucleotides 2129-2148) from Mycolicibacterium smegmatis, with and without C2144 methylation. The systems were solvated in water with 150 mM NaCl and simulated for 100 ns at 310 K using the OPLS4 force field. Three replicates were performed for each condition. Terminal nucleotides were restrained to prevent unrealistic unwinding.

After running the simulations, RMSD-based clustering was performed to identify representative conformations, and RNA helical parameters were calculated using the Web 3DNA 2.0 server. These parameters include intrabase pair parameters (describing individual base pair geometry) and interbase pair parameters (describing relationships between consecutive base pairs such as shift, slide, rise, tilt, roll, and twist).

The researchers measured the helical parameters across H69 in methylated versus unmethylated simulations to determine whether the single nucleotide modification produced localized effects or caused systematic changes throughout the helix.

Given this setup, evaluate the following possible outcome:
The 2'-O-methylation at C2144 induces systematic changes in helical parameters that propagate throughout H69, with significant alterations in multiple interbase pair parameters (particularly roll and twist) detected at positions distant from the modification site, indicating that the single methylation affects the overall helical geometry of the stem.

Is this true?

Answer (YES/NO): NO